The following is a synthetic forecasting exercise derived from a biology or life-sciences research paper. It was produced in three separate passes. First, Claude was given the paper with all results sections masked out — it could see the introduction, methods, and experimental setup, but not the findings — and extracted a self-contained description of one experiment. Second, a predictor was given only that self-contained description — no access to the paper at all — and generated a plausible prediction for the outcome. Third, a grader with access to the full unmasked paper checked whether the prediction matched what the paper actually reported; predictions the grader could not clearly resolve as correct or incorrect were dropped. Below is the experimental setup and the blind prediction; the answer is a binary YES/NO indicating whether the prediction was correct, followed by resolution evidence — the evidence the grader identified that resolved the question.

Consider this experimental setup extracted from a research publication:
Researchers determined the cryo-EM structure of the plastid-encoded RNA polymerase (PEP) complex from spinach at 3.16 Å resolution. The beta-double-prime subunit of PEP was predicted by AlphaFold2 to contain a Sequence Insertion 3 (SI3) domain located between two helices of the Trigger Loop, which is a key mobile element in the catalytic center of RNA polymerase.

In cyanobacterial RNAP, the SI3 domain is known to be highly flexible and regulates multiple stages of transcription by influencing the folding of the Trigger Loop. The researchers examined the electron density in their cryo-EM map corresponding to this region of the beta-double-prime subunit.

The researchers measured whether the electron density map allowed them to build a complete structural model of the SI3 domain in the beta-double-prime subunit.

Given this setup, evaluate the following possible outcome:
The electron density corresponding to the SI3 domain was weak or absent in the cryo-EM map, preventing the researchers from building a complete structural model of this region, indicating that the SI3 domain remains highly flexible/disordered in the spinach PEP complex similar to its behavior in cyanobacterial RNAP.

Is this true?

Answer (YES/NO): YES